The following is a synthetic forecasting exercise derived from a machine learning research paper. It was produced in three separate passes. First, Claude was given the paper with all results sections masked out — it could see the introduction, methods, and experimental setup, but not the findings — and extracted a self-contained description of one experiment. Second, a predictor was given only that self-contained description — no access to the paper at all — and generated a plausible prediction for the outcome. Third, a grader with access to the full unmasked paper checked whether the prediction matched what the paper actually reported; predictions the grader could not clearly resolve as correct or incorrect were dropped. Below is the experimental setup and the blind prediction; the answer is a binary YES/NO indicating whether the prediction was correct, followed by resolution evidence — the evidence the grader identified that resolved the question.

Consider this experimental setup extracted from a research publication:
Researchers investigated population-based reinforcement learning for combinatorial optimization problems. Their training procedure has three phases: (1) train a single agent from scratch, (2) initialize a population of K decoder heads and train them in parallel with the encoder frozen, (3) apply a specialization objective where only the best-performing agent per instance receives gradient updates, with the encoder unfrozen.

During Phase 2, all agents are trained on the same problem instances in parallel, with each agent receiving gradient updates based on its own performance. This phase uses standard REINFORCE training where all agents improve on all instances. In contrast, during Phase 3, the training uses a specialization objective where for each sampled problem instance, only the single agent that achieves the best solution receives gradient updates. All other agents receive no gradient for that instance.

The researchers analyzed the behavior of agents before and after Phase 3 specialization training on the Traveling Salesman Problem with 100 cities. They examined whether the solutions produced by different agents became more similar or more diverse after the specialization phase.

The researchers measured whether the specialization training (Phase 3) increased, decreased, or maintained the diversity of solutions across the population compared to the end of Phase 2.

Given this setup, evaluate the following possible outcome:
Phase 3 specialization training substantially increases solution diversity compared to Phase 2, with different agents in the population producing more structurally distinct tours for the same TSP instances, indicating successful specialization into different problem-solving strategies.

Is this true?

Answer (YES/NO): YES